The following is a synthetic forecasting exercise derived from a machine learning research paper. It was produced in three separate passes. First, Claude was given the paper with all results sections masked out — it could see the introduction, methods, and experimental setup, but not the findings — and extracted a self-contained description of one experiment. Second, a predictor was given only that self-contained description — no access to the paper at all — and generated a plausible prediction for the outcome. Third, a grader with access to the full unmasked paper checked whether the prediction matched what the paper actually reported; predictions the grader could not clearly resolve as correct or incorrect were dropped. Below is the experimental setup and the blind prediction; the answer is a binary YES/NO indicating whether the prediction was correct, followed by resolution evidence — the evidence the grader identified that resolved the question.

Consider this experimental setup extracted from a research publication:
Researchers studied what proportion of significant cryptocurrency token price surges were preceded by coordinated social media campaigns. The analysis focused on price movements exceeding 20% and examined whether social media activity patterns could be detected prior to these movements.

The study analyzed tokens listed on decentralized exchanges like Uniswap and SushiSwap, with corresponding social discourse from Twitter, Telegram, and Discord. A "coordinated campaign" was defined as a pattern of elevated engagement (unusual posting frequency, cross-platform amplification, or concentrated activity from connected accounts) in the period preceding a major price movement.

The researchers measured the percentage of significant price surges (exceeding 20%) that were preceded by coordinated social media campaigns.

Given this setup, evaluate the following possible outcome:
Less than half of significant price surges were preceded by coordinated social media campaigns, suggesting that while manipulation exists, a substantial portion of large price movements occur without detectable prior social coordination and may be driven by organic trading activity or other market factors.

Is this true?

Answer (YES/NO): NO